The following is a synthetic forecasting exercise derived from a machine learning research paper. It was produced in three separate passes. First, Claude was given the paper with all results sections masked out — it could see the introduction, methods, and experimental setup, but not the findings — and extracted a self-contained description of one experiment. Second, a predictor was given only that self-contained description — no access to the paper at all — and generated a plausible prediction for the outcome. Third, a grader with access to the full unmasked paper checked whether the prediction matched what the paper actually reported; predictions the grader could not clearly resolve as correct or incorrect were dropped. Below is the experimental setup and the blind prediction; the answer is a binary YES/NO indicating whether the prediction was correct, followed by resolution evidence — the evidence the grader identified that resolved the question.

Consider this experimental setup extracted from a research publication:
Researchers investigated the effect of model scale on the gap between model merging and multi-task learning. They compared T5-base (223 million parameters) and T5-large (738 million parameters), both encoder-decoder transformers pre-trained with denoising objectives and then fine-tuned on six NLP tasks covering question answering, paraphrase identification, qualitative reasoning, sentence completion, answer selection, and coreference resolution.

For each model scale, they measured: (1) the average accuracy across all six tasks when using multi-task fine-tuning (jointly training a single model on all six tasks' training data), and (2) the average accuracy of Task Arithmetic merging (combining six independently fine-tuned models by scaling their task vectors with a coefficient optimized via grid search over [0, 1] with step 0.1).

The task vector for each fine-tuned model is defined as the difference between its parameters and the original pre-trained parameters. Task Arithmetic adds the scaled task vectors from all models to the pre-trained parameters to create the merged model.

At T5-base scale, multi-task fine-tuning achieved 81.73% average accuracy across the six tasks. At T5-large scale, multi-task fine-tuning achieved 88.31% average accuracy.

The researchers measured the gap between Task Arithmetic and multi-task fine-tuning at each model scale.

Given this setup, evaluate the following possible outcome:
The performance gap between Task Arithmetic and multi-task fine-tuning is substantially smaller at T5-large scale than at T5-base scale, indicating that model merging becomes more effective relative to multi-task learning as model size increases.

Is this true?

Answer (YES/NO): YES